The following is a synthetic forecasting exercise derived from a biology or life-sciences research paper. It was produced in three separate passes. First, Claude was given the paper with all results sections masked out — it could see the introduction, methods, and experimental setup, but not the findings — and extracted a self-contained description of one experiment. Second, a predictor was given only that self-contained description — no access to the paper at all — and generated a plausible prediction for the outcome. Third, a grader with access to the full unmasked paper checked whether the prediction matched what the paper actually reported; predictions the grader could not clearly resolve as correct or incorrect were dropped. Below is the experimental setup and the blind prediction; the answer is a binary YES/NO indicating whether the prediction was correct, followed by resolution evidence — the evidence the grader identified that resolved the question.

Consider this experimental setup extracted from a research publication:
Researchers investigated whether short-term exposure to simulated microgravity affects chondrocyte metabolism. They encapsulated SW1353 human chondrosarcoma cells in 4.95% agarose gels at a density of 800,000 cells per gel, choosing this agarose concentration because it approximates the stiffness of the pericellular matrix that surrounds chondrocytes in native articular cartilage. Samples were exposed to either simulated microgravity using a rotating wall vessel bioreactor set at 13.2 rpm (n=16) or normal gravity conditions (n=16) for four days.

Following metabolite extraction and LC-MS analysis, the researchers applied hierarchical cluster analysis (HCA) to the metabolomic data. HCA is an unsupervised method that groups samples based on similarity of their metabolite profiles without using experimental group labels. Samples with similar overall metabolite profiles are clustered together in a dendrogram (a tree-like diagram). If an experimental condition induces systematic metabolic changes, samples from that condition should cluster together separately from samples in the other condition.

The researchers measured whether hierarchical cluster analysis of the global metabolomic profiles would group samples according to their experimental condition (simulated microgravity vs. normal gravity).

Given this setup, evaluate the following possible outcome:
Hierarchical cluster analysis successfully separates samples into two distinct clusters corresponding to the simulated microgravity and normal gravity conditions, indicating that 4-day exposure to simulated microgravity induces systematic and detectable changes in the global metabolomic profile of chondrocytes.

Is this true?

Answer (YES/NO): NO